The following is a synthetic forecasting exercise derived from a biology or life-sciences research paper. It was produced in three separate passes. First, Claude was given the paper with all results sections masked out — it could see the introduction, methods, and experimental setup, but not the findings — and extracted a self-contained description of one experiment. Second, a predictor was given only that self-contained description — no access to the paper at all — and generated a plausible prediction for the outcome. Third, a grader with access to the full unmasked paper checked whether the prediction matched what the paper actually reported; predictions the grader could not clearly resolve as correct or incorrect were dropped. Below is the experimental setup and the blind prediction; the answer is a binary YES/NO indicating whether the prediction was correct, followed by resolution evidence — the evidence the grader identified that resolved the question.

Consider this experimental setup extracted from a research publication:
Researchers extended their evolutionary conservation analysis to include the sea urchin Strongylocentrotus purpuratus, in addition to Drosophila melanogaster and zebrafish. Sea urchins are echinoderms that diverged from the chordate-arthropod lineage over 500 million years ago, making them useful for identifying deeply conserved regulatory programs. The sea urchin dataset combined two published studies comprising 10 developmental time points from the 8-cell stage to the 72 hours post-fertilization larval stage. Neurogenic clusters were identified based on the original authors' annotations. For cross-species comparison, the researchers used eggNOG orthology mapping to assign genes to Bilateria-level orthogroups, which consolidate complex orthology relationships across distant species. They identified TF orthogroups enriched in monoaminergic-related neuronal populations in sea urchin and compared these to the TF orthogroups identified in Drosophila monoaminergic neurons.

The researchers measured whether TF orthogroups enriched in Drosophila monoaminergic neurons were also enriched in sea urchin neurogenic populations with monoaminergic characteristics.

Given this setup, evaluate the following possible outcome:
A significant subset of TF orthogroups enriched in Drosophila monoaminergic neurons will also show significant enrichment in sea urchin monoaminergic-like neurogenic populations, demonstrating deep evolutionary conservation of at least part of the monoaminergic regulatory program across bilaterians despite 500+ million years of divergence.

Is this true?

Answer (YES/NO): YES